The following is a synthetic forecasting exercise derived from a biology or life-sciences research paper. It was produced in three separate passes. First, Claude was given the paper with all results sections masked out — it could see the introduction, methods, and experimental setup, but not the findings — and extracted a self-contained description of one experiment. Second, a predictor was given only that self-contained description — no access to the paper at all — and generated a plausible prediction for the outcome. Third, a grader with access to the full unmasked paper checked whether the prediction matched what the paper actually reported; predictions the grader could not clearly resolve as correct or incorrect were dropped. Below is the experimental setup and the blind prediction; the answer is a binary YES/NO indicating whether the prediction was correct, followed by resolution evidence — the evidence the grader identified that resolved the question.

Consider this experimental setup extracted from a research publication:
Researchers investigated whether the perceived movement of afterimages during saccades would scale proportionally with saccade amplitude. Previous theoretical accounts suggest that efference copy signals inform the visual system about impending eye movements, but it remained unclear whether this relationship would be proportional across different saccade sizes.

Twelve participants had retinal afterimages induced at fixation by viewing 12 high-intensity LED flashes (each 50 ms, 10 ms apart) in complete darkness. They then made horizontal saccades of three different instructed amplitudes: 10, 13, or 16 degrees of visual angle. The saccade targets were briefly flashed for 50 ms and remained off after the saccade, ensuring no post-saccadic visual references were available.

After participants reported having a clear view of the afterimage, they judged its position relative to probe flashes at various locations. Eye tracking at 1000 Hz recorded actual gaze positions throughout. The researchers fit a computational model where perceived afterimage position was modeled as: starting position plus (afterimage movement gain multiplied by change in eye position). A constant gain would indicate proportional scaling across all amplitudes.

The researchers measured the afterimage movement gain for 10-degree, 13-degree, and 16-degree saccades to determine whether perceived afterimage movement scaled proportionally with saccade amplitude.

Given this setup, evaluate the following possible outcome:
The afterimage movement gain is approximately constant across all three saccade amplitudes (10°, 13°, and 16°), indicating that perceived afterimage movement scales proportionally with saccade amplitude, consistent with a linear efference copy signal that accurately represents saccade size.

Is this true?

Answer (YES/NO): YES